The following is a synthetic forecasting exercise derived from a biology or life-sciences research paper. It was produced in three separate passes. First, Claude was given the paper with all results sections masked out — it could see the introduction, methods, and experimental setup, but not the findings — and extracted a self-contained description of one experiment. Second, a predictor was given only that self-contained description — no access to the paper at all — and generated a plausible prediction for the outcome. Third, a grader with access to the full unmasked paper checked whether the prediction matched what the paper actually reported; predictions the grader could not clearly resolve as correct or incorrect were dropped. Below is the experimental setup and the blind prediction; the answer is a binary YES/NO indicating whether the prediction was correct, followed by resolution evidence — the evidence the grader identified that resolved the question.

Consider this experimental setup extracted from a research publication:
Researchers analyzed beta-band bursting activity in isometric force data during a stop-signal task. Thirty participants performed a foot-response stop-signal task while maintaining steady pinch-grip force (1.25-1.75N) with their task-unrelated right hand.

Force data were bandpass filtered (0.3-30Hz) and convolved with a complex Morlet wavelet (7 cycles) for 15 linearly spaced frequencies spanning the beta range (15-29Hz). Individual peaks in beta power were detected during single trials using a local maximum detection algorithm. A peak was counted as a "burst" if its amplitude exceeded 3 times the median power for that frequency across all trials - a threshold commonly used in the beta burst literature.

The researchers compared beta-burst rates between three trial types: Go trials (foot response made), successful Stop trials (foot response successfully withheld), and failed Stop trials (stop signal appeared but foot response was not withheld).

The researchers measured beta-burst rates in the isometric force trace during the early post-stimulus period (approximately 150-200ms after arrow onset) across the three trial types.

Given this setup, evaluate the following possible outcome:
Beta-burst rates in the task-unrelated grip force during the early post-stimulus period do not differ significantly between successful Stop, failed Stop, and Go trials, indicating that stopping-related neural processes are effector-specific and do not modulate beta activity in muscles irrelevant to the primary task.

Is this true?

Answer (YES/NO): NO